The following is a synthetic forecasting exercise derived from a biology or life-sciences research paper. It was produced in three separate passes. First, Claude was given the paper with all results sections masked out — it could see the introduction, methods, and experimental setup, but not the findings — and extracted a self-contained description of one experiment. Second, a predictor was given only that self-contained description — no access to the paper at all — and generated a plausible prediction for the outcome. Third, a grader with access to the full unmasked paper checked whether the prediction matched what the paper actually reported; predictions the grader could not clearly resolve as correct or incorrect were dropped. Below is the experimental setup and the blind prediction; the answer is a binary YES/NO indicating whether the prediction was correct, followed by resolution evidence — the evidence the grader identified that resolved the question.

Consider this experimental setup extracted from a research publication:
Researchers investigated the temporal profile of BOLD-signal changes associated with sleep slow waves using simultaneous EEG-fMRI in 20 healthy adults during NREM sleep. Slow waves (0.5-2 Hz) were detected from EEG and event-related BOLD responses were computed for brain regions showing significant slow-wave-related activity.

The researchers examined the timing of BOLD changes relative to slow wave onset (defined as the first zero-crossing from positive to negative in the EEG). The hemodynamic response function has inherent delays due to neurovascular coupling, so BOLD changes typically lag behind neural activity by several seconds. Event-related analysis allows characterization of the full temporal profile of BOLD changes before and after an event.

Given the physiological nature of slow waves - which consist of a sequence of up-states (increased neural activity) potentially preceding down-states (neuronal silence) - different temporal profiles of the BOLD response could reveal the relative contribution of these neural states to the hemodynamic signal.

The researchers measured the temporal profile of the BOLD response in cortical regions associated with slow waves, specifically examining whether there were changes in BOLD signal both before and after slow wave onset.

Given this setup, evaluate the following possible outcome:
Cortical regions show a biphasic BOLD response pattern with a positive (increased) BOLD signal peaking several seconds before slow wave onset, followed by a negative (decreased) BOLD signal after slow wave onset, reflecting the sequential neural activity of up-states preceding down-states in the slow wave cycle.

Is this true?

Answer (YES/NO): YES